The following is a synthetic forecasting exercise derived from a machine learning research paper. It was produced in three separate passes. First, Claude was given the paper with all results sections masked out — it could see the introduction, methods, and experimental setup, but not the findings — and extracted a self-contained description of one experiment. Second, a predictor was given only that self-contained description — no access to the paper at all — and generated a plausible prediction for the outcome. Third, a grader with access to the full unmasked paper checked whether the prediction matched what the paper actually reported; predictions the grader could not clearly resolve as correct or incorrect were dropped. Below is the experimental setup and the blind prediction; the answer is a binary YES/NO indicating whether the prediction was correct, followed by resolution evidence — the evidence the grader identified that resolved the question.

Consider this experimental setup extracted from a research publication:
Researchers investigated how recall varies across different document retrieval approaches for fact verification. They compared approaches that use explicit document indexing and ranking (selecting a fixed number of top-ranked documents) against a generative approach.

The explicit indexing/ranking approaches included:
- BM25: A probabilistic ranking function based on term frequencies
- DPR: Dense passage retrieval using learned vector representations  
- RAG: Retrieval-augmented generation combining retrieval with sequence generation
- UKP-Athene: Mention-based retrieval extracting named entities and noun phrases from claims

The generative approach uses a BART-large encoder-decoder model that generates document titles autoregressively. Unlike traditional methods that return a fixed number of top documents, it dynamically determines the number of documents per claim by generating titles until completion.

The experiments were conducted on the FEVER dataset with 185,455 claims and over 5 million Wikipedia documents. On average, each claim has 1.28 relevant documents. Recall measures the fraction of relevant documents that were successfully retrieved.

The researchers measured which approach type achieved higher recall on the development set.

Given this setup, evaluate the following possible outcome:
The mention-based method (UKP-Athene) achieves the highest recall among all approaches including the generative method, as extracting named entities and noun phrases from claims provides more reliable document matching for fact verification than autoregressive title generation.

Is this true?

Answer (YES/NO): YES